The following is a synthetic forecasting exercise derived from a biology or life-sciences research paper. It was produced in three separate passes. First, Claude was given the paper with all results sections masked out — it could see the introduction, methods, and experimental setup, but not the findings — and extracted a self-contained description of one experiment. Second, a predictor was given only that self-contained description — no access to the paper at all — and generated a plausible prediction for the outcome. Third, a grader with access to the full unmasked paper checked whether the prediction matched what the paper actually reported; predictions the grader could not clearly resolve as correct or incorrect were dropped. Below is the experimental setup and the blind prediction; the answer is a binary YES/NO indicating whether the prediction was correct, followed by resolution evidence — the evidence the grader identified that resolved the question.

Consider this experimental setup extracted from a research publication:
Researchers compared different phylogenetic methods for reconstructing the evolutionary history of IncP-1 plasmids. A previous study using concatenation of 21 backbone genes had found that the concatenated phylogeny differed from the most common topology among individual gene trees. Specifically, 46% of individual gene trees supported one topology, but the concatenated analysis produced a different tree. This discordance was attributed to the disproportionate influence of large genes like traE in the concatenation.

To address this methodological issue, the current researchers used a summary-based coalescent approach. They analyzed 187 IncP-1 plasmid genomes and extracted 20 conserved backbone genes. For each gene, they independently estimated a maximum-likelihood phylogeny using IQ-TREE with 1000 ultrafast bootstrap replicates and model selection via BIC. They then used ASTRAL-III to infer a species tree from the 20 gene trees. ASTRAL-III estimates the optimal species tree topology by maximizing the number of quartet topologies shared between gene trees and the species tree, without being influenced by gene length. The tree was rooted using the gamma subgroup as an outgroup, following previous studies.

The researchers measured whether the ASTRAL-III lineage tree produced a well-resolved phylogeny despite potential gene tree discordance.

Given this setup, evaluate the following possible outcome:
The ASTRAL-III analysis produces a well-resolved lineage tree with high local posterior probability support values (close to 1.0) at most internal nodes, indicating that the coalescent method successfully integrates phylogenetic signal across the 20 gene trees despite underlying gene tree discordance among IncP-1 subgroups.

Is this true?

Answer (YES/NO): YES